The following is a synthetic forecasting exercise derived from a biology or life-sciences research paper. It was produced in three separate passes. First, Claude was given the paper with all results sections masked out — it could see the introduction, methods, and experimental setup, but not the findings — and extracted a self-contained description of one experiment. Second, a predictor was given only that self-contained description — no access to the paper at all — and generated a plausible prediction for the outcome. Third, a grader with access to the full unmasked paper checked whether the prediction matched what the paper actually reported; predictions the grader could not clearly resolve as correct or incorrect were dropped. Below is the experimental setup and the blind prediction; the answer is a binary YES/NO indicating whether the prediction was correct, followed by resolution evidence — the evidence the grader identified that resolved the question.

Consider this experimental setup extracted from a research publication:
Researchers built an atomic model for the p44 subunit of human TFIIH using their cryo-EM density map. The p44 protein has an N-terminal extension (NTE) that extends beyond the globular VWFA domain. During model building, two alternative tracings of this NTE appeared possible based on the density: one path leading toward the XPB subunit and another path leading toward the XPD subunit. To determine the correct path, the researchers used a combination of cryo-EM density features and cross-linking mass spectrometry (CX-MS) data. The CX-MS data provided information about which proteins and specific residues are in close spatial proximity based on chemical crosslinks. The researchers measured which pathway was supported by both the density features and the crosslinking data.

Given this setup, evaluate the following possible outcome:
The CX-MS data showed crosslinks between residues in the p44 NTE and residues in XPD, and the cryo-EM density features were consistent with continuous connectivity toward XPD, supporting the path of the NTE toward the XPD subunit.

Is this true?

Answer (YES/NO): NO